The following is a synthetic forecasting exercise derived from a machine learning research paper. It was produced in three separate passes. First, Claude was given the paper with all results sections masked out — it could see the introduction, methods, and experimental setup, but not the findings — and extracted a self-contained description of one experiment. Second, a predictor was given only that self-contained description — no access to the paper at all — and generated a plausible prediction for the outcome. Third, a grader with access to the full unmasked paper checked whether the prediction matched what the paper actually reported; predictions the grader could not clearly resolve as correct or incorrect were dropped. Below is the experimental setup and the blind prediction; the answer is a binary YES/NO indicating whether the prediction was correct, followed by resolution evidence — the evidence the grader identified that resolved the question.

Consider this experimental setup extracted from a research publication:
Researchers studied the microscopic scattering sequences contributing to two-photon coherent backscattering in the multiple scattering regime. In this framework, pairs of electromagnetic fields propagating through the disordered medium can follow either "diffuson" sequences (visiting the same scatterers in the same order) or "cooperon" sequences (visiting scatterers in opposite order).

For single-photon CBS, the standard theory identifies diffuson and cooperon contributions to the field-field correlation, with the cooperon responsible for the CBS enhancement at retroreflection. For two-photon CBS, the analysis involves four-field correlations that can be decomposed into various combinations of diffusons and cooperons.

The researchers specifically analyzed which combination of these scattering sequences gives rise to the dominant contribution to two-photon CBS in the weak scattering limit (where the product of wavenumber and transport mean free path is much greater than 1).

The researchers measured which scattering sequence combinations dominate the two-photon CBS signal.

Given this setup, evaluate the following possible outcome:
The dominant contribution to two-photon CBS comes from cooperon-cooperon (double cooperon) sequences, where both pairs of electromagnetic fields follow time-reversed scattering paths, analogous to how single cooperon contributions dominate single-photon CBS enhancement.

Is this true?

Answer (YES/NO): NO